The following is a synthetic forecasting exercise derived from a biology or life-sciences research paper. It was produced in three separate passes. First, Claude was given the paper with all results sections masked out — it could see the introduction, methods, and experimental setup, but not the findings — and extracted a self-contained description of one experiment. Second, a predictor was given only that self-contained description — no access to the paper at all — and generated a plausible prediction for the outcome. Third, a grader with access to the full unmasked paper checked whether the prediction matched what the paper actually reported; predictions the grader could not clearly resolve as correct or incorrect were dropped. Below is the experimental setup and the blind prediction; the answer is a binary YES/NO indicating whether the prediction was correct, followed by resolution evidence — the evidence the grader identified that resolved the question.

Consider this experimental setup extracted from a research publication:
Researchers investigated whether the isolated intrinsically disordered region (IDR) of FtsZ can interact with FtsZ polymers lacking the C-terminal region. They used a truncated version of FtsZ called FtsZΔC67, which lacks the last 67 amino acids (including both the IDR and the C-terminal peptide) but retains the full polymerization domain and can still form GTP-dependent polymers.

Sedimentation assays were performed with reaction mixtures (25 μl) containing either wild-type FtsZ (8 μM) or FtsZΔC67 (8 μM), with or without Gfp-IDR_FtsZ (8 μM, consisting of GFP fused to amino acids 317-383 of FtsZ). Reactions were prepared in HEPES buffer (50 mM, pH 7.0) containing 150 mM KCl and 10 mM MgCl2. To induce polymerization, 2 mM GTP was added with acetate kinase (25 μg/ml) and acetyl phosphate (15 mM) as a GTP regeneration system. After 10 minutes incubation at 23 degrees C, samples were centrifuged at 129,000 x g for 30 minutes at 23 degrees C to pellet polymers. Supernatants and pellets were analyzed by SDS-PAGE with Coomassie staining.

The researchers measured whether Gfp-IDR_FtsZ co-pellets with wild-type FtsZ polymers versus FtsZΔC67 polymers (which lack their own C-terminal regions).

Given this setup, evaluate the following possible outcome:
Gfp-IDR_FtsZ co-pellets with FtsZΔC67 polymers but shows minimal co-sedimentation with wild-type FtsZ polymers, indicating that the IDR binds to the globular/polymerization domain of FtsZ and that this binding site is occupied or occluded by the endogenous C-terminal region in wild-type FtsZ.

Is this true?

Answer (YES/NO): NO